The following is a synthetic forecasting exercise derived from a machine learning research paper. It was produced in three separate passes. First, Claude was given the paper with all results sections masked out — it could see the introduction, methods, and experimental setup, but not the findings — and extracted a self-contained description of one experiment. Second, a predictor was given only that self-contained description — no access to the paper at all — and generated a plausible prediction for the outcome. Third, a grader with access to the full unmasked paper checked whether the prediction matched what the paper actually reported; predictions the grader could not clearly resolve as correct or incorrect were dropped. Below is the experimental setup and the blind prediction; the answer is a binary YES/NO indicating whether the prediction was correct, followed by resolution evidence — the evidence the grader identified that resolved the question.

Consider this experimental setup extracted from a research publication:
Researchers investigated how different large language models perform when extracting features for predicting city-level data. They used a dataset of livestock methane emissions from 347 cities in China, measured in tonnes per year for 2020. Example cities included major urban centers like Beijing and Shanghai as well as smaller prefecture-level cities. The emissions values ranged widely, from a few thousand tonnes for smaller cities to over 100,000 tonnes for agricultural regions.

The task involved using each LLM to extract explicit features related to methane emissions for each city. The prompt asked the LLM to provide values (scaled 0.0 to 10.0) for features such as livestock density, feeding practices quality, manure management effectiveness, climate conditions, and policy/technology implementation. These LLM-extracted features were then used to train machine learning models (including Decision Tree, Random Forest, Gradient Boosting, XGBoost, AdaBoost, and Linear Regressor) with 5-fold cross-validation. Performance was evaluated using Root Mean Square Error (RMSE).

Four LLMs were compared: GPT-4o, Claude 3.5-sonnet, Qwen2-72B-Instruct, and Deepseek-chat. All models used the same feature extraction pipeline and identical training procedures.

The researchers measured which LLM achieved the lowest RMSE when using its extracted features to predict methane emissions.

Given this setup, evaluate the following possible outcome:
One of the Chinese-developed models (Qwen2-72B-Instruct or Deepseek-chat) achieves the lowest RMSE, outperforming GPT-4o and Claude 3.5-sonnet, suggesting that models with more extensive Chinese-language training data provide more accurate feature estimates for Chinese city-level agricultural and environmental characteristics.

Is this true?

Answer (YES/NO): NO